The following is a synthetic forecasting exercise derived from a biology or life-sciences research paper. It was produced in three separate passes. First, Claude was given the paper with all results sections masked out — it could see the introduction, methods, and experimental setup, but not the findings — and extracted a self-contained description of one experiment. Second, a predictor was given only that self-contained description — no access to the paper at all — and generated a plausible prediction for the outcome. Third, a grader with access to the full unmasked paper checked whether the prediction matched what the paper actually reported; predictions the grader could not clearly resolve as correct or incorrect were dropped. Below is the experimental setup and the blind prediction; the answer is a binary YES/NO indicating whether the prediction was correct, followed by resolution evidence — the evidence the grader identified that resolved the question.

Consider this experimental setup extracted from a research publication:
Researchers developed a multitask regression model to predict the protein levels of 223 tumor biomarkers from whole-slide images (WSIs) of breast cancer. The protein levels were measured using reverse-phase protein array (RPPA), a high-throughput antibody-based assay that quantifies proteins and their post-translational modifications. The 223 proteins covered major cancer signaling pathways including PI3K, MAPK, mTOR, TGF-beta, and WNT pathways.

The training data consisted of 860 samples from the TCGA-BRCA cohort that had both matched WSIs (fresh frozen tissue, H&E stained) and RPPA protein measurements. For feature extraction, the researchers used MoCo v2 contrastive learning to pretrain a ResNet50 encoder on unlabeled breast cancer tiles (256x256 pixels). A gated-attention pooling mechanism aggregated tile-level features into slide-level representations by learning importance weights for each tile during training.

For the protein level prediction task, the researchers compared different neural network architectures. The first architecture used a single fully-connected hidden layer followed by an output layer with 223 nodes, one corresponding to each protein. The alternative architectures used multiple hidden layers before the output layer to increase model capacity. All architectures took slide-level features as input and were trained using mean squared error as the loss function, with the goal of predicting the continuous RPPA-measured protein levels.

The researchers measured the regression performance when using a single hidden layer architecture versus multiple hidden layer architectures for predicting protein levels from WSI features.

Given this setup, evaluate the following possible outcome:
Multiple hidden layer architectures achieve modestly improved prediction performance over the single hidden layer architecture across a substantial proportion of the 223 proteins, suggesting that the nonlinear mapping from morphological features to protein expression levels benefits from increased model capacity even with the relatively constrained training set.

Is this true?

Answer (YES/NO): NO